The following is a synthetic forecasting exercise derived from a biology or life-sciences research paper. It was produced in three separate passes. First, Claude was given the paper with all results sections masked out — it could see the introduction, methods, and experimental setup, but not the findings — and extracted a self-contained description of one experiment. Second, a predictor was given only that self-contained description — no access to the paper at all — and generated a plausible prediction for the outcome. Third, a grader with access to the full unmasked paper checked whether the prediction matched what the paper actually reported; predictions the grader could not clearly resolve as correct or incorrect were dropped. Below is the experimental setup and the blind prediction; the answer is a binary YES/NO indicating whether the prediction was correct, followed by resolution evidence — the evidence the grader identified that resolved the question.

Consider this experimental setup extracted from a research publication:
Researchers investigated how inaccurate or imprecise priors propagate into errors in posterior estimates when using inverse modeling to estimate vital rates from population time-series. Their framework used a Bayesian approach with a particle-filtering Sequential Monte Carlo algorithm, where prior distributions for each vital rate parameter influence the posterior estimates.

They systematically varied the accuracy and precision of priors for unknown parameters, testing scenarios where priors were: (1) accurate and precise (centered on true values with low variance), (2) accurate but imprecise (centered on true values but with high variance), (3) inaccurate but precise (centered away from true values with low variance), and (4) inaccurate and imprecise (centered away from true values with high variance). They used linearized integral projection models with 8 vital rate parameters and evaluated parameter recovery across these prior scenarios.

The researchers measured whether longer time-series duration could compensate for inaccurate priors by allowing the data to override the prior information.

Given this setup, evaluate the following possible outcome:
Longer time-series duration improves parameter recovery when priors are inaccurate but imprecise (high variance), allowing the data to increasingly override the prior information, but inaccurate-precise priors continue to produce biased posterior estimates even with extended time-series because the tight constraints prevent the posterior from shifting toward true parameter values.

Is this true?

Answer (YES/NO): NO